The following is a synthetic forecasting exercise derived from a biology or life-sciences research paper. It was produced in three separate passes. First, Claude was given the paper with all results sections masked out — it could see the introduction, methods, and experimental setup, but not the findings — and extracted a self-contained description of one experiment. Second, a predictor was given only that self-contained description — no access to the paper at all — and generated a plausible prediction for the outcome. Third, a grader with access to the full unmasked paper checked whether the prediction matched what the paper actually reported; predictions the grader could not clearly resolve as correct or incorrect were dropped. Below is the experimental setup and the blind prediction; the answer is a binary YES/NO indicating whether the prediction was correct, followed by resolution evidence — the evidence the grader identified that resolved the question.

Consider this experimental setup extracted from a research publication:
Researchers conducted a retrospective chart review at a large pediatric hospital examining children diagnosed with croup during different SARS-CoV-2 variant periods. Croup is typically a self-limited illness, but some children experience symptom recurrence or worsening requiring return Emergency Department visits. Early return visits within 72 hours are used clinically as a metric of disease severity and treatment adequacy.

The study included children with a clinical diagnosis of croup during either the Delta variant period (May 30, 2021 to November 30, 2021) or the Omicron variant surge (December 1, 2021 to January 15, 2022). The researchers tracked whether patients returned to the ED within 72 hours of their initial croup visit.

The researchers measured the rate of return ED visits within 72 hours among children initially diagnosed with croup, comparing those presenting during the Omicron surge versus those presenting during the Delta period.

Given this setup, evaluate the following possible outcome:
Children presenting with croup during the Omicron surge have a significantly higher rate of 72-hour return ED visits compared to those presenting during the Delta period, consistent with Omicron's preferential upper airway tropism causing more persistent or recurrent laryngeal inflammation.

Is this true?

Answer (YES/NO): NO